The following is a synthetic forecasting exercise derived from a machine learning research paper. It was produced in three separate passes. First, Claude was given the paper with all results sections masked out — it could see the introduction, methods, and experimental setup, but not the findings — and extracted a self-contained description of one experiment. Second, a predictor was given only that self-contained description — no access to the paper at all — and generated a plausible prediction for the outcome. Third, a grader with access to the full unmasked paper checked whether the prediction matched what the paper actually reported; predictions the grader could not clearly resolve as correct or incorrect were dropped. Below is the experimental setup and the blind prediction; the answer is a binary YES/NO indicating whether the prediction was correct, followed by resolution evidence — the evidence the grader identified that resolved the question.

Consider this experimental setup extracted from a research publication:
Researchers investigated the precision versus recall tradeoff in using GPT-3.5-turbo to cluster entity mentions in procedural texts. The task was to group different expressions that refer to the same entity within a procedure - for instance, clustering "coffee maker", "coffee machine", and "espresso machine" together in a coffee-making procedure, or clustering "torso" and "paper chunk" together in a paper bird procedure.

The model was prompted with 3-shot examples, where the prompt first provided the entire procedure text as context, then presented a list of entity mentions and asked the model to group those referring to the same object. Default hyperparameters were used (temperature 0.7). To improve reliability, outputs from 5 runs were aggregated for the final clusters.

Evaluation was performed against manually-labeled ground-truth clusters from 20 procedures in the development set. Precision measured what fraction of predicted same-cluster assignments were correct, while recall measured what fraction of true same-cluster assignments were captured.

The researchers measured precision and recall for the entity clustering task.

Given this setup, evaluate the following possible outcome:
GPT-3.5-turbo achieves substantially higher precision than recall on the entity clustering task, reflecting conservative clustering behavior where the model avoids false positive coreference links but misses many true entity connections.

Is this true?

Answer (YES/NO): YES